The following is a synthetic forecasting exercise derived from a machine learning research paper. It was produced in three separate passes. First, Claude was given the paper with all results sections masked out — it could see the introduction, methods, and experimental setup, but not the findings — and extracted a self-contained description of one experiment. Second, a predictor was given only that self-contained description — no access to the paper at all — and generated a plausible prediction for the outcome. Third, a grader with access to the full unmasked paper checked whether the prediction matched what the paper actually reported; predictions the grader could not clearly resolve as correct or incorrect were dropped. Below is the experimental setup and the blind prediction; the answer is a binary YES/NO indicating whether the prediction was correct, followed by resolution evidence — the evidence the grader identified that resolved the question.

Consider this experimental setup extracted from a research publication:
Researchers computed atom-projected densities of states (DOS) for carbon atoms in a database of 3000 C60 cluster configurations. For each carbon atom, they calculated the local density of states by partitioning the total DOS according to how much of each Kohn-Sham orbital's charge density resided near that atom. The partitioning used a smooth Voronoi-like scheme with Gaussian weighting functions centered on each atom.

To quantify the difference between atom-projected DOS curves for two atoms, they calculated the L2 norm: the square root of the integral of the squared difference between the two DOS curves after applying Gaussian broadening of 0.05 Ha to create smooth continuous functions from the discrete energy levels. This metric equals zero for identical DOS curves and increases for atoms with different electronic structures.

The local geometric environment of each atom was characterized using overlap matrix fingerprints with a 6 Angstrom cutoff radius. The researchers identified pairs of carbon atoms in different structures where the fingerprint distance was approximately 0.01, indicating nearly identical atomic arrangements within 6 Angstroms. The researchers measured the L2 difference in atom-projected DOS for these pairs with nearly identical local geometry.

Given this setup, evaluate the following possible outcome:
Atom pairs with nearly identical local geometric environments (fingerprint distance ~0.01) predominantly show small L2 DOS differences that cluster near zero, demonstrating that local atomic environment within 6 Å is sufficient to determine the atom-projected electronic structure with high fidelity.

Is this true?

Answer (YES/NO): NO